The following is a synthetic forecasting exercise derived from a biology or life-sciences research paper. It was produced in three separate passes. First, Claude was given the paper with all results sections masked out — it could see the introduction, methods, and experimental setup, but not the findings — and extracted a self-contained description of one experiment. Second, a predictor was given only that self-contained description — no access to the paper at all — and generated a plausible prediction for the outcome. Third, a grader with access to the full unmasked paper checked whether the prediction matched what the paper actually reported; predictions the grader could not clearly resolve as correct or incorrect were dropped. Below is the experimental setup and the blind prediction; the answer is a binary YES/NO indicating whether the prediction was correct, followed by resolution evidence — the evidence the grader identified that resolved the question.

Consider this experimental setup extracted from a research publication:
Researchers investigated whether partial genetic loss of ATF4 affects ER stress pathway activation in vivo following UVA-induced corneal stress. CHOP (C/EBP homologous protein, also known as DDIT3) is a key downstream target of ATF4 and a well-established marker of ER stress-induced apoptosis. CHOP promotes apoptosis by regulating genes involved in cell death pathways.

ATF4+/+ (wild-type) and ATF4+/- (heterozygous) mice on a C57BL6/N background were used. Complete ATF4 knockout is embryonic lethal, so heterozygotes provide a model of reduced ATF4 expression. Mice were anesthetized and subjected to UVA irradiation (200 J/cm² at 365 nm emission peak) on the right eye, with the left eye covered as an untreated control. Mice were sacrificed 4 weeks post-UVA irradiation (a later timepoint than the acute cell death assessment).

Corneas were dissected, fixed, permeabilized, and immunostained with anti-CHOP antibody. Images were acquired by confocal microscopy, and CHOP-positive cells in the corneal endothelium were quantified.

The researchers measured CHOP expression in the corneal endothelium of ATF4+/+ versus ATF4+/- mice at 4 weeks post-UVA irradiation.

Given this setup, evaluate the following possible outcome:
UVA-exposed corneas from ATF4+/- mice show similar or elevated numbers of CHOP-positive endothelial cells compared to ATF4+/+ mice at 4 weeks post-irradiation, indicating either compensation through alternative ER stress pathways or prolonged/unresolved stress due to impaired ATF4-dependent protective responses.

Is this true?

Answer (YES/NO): NO